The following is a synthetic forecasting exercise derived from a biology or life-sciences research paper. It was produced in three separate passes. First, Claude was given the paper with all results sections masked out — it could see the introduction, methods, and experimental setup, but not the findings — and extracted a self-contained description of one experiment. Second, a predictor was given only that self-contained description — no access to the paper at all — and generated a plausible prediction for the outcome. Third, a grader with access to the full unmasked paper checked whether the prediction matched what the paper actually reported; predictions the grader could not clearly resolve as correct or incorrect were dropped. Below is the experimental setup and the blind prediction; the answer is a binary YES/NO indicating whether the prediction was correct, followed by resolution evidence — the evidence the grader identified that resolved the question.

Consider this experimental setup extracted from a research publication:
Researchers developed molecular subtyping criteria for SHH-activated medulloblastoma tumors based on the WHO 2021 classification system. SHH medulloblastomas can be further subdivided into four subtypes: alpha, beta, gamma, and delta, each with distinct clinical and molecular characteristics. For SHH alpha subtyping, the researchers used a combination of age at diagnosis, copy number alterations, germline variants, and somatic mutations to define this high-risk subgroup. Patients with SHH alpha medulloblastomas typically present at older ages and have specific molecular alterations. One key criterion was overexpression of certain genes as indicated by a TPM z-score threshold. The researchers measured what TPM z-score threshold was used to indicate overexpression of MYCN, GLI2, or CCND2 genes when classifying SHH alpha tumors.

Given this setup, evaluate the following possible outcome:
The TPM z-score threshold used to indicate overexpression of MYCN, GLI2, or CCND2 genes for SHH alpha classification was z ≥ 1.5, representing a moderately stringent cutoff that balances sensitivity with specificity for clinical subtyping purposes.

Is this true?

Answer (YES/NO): NO